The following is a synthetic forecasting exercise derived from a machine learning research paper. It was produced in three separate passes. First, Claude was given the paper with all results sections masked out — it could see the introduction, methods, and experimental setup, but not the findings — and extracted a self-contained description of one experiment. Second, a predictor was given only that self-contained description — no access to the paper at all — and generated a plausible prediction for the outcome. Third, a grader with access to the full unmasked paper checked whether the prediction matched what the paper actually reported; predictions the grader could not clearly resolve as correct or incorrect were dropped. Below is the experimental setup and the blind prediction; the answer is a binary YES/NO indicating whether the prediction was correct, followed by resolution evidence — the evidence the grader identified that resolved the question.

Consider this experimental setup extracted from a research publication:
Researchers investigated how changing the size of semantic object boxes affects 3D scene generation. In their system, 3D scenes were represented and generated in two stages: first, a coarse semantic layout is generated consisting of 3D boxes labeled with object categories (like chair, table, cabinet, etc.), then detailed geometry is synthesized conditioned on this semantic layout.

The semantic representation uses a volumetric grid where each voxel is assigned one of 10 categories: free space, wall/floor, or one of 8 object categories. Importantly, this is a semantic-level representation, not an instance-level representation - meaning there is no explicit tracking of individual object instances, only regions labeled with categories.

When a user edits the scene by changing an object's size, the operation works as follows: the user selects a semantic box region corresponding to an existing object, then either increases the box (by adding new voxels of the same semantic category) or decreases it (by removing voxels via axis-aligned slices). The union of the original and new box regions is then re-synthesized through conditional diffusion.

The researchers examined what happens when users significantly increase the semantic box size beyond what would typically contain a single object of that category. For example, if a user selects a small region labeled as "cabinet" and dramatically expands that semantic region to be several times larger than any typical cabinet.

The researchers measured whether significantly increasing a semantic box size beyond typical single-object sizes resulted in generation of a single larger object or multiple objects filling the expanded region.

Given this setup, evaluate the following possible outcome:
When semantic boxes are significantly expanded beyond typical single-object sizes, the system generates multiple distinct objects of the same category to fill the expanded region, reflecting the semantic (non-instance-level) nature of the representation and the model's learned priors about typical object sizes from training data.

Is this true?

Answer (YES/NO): YES